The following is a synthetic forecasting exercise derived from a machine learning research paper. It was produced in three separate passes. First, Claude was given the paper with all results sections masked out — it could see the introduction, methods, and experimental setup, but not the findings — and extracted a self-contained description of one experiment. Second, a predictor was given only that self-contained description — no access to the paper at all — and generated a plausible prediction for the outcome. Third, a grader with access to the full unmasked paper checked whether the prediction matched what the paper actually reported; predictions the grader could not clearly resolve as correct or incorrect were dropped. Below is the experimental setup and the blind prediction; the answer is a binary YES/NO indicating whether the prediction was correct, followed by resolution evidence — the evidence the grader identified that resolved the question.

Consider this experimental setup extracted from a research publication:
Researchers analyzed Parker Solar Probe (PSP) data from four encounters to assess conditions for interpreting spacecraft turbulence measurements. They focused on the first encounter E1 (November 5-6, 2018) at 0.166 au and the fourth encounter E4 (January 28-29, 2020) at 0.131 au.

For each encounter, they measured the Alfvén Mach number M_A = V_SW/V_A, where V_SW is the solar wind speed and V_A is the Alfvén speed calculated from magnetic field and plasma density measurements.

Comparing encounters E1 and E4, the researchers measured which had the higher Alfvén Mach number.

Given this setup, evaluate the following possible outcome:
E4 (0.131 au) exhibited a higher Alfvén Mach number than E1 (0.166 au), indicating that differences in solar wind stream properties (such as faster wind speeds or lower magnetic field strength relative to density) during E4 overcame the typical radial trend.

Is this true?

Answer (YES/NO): NO